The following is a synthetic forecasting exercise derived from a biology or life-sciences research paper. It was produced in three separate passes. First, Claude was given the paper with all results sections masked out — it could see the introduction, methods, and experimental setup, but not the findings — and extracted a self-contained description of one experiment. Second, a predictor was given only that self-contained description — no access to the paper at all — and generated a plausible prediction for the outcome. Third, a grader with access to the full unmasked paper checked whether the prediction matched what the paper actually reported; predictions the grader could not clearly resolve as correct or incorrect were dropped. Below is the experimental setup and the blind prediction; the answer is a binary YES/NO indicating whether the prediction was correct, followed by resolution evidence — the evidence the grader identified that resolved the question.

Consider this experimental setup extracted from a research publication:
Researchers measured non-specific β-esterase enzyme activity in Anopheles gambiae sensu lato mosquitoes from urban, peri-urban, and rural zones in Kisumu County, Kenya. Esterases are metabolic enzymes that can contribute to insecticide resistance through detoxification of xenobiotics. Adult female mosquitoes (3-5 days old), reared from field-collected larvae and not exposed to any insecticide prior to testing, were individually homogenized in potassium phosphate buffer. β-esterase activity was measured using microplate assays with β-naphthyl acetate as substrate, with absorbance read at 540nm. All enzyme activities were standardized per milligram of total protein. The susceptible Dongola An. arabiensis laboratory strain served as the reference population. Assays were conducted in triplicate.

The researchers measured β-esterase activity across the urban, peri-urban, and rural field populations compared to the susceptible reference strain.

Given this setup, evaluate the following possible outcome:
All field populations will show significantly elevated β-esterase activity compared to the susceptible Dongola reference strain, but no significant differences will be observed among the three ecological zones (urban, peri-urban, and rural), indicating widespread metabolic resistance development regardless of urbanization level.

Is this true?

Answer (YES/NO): NO